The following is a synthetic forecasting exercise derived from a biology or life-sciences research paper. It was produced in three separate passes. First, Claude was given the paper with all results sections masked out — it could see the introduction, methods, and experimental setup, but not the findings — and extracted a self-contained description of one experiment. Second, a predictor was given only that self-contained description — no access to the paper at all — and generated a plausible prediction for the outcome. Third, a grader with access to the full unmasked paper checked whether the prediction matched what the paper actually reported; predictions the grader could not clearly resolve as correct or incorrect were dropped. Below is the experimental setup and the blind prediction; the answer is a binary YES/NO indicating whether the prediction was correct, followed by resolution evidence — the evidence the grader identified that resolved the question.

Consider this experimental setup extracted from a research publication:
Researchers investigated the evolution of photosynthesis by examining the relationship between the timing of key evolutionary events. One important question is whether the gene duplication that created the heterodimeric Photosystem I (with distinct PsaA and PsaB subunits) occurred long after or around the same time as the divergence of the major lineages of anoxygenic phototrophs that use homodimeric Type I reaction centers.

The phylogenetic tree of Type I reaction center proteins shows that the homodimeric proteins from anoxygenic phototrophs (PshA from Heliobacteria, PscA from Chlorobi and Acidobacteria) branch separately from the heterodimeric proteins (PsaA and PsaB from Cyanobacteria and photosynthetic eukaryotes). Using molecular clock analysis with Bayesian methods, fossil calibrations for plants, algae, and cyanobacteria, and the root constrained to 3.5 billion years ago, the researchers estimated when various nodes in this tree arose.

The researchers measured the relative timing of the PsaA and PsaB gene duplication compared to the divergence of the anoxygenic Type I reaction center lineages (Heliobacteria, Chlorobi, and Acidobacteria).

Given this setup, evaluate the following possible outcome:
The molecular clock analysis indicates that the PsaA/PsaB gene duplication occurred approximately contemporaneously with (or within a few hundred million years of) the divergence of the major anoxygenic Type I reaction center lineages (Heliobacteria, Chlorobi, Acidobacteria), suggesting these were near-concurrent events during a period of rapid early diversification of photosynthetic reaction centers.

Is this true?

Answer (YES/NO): YES